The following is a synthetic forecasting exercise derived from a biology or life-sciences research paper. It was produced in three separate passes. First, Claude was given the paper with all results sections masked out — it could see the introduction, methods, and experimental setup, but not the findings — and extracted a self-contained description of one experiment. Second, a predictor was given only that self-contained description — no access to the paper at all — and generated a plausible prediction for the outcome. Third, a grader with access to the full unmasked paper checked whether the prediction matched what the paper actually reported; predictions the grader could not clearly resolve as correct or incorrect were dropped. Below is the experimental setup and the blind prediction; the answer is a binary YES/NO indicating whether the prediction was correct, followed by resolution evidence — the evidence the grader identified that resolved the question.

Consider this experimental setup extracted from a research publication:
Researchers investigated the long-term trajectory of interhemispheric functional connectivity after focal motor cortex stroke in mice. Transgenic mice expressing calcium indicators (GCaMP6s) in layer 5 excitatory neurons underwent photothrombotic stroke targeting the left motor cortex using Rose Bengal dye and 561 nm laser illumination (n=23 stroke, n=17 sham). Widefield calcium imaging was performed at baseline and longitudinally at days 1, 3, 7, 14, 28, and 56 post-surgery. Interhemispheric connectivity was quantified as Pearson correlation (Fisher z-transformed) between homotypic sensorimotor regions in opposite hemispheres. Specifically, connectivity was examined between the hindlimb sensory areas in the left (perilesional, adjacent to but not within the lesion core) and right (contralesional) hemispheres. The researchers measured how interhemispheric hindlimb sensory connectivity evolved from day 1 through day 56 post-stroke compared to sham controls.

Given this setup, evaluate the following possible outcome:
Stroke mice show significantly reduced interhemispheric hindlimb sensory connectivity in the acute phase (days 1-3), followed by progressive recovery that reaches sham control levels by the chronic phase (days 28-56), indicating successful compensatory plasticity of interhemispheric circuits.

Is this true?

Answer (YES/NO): NO